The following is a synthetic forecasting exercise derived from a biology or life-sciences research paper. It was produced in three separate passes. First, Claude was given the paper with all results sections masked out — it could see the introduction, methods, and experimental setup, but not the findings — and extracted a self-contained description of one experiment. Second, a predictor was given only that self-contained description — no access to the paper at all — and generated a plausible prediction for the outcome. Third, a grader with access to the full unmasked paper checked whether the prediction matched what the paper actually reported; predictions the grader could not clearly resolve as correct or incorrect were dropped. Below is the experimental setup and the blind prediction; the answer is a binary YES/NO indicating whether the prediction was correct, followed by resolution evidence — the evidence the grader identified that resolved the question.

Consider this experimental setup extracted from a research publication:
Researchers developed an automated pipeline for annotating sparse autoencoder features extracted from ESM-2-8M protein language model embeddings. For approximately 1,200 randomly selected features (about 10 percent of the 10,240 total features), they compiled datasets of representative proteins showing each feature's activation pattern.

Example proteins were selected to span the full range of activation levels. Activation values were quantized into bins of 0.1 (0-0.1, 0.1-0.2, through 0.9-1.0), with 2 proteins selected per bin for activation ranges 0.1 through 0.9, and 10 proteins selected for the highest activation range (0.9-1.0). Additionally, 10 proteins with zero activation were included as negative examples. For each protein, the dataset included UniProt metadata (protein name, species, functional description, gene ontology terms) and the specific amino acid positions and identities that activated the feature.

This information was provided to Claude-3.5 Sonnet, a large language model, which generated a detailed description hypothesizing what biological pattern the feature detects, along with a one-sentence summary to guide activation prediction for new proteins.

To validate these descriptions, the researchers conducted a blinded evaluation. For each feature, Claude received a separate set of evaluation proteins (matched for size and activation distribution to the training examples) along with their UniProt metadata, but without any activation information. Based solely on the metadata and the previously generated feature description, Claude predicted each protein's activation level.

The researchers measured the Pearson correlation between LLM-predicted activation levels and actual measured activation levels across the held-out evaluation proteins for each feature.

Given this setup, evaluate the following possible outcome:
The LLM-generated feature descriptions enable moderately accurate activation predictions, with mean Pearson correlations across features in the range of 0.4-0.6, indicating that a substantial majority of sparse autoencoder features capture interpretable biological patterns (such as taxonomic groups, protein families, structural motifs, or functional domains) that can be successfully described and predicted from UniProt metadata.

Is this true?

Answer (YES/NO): NO